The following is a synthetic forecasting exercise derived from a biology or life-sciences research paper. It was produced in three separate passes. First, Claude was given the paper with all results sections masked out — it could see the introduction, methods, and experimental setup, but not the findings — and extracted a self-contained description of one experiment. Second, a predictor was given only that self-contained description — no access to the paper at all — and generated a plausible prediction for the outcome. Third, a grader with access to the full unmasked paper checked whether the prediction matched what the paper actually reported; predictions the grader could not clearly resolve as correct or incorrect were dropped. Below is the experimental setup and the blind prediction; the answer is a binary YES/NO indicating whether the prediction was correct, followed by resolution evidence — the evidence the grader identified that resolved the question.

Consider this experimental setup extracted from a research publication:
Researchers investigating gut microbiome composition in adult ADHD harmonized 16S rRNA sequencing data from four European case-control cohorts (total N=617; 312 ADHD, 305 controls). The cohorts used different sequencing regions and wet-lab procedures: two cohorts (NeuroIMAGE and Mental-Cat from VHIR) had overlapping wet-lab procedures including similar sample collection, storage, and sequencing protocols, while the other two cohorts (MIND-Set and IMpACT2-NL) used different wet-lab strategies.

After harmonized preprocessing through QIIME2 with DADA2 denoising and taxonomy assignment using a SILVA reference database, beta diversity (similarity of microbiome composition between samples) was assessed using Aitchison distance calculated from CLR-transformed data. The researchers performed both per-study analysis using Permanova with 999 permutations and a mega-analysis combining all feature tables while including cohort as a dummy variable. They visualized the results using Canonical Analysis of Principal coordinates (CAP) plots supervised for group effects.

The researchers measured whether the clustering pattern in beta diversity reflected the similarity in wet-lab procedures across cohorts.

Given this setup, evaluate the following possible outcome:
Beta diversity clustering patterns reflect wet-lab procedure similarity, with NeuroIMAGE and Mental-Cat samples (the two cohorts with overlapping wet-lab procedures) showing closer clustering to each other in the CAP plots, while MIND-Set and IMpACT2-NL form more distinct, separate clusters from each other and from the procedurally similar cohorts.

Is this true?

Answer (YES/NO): NO